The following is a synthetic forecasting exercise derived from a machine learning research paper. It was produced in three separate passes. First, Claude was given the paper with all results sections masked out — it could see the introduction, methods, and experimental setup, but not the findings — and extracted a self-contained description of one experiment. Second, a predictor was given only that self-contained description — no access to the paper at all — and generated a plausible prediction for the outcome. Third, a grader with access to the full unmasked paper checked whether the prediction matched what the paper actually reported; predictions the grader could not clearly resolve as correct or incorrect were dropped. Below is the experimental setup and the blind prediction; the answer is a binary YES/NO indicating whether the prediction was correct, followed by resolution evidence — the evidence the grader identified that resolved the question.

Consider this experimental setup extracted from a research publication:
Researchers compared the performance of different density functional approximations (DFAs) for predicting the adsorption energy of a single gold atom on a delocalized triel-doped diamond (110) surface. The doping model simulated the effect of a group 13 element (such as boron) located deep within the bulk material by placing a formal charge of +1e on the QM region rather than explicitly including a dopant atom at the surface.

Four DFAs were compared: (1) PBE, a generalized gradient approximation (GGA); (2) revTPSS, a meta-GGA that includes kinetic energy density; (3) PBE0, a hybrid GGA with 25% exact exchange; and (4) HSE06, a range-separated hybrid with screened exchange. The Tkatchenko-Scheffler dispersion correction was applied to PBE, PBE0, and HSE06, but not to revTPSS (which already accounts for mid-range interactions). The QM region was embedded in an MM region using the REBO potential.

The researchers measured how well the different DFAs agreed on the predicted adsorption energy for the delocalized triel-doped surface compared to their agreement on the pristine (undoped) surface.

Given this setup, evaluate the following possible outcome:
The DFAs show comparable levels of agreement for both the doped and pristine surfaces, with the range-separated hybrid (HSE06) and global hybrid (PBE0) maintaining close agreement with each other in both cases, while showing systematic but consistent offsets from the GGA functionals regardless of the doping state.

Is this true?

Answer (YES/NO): NO